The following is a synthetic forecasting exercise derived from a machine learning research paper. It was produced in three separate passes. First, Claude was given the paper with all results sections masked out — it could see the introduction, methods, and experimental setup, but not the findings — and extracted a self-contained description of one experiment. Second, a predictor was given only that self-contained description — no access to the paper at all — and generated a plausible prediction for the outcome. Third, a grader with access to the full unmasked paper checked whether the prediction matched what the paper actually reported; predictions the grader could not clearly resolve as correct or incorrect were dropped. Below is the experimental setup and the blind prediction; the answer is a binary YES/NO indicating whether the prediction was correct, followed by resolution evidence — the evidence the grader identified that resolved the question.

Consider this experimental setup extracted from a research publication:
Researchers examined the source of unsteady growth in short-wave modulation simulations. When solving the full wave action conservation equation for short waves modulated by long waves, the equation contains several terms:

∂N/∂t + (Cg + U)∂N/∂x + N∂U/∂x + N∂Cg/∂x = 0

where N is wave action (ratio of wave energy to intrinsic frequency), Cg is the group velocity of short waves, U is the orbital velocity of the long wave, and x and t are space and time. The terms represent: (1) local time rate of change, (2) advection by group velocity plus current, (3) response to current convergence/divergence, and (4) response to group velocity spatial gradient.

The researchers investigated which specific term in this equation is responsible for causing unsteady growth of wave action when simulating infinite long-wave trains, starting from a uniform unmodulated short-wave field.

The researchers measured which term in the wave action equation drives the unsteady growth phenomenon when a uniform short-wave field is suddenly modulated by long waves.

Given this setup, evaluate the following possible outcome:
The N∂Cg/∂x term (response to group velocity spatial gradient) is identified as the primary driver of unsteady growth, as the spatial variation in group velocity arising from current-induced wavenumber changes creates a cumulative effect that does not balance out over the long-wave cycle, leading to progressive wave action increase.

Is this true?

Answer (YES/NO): YES